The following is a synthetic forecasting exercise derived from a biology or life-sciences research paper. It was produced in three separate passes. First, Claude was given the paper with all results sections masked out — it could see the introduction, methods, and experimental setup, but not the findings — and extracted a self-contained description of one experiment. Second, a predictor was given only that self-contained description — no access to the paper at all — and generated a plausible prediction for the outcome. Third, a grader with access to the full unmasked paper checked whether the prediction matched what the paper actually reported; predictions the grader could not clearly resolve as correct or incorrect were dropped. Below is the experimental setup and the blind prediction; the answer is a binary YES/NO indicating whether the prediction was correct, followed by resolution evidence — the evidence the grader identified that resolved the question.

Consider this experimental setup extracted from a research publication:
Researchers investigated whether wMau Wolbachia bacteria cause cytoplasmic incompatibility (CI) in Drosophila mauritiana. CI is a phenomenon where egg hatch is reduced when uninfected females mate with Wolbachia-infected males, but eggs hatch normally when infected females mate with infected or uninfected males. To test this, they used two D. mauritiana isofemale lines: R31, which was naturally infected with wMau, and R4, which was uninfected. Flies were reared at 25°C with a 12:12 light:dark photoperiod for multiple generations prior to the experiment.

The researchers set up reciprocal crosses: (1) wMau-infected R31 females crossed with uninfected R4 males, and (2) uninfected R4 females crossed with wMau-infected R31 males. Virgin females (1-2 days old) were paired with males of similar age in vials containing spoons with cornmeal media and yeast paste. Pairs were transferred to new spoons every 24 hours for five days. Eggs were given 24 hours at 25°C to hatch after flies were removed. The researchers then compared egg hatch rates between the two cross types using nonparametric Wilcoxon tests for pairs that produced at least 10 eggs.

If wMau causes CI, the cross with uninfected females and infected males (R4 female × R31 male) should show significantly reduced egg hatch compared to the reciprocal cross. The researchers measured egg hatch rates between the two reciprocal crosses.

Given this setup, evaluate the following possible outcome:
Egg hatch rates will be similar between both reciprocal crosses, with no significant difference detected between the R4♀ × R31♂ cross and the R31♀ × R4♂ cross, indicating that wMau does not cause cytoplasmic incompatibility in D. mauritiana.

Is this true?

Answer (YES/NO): YES